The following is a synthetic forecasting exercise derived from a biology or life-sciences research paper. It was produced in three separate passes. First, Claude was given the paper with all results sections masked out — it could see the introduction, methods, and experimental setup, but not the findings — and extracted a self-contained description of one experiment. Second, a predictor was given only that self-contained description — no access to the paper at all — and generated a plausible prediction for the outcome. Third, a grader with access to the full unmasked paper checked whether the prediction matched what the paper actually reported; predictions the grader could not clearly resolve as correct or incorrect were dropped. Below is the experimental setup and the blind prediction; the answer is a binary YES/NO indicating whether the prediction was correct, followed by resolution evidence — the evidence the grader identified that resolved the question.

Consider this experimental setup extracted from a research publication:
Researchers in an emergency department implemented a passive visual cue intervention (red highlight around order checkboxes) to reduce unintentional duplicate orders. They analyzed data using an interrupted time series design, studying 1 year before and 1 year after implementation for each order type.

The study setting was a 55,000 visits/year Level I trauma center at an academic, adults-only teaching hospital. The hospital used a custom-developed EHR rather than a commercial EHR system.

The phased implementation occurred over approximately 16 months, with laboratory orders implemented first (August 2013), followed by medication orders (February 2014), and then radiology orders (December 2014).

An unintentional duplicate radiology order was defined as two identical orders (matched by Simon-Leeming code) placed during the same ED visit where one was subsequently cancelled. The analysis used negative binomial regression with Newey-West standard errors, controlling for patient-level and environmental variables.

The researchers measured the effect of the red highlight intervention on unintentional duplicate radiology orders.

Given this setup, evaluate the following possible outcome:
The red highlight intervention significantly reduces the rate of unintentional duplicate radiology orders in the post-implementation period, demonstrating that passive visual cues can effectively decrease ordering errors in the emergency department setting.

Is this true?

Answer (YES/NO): YES